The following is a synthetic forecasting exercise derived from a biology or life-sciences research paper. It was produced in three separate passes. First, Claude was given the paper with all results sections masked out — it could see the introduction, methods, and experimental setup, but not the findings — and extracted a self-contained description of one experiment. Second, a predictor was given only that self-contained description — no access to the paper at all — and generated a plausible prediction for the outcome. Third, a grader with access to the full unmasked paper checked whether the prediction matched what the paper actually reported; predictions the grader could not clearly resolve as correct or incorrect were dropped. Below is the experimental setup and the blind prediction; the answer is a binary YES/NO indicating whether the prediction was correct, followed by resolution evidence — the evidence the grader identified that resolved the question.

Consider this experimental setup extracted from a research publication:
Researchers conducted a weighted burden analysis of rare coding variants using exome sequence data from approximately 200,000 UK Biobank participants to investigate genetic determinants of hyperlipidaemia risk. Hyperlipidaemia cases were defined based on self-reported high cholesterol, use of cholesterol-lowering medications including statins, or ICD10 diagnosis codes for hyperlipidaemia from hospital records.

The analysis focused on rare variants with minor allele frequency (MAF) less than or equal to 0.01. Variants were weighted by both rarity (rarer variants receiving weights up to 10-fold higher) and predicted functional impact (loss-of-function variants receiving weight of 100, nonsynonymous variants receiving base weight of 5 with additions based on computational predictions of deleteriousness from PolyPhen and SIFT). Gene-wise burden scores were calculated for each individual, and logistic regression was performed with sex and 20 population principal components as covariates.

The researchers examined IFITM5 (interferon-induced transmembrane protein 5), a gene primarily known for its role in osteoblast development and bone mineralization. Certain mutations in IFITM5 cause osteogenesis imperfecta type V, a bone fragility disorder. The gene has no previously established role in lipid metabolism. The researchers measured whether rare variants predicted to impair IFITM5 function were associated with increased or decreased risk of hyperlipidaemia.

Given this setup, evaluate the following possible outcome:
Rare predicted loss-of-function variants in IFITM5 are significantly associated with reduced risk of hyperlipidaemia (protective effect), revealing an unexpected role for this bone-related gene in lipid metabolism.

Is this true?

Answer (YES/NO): NO